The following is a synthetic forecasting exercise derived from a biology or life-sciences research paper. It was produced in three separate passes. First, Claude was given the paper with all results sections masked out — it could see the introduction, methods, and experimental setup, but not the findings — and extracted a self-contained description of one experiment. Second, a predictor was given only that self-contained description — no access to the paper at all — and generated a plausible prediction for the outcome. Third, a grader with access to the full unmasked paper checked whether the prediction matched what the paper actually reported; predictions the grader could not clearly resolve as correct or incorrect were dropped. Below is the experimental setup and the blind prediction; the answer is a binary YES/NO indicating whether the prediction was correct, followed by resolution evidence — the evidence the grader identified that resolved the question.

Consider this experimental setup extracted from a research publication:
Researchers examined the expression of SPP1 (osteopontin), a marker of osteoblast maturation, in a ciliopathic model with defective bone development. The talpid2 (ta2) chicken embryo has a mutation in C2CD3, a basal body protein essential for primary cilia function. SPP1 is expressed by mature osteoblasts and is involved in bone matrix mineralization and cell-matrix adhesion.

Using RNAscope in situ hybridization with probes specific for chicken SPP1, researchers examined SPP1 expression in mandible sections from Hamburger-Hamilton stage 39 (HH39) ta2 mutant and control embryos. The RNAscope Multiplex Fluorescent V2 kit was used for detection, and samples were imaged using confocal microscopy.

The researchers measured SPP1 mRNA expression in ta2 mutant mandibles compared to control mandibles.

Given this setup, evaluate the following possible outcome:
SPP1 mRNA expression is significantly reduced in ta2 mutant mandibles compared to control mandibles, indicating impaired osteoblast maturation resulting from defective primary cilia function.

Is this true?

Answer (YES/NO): NO